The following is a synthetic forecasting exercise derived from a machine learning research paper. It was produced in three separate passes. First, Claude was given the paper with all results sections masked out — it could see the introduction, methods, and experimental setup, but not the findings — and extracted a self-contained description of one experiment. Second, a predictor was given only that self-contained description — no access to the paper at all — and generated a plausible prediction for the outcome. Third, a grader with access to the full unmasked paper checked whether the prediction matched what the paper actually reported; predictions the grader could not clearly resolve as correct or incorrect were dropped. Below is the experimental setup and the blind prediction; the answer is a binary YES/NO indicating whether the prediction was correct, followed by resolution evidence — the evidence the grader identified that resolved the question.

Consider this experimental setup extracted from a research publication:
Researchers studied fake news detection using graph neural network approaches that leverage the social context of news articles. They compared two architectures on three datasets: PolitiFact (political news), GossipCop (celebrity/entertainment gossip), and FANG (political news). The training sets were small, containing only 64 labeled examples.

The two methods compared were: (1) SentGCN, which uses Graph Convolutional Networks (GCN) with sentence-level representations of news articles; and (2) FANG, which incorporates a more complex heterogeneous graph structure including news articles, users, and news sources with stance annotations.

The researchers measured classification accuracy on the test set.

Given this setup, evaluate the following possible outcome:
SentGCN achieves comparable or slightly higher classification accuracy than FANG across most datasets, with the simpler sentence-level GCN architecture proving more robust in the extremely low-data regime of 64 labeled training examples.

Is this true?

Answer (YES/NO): NO